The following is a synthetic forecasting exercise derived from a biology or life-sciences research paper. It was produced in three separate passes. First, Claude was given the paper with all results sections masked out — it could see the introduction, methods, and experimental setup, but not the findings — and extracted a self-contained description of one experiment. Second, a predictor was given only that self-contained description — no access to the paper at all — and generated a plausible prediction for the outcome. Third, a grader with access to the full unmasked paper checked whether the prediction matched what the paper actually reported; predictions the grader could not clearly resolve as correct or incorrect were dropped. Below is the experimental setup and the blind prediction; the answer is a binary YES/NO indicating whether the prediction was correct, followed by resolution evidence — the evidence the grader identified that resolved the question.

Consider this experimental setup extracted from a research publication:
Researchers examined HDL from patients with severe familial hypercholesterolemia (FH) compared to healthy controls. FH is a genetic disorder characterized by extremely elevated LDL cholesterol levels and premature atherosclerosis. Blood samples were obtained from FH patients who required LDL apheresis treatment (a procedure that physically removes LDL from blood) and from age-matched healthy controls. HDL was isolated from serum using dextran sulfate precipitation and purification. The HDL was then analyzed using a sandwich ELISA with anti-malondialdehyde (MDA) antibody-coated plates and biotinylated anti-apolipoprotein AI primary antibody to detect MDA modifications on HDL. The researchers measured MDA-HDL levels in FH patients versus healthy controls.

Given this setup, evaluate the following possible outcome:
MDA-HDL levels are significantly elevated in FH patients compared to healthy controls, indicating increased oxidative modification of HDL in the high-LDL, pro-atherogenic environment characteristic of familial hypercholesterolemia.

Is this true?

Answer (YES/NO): YES